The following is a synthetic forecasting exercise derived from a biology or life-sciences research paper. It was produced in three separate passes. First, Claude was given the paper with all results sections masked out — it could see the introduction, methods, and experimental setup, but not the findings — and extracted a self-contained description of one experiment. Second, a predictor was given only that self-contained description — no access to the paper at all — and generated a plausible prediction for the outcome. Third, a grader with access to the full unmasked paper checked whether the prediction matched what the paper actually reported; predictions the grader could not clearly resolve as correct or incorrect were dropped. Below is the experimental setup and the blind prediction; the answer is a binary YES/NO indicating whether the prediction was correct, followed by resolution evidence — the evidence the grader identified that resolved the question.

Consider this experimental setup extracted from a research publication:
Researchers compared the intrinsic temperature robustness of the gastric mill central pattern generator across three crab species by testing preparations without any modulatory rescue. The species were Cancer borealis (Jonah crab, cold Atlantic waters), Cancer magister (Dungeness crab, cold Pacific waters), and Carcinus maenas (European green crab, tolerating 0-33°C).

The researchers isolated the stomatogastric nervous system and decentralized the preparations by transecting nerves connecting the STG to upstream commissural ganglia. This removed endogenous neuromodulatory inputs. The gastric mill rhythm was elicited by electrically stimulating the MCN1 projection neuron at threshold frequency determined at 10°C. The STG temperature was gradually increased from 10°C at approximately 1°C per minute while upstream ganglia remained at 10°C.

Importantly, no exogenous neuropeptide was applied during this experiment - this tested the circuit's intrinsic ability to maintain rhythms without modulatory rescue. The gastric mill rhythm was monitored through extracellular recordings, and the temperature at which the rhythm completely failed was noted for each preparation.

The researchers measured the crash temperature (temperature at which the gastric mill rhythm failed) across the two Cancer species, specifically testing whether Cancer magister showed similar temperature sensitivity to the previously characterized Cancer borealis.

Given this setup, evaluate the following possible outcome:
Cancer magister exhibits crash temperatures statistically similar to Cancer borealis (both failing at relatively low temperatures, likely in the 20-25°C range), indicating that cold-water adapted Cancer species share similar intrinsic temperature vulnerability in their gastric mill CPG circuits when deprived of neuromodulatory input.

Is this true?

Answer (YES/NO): NO